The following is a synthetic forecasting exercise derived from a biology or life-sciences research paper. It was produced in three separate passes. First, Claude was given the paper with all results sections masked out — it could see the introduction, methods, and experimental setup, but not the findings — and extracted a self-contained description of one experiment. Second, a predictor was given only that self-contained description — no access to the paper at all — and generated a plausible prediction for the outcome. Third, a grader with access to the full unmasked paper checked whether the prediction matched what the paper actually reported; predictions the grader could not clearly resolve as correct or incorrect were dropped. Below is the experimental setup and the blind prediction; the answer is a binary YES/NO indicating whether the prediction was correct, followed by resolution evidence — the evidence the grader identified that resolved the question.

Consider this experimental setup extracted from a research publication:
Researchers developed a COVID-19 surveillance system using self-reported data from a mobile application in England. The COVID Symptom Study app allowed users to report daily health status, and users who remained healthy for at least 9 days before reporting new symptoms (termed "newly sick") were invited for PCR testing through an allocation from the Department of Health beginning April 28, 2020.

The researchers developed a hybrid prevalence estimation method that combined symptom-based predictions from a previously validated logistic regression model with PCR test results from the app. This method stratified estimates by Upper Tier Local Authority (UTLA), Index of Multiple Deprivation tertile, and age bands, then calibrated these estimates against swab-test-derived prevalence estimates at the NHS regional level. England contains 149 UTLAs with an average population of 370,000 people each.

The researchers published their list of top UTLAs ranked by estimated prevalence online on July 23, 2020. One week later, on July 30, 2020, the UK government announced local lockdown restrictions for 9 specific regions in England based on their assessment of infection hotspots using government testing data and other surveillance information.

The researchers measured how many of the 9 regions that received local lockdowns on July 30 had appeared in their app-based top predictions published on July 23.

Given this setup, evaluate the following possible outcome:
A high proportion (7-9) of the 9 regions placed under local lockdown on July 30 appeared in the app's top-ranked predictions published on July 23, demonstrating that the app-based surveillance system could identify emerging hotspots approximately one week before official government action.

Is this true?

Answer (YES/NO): NO